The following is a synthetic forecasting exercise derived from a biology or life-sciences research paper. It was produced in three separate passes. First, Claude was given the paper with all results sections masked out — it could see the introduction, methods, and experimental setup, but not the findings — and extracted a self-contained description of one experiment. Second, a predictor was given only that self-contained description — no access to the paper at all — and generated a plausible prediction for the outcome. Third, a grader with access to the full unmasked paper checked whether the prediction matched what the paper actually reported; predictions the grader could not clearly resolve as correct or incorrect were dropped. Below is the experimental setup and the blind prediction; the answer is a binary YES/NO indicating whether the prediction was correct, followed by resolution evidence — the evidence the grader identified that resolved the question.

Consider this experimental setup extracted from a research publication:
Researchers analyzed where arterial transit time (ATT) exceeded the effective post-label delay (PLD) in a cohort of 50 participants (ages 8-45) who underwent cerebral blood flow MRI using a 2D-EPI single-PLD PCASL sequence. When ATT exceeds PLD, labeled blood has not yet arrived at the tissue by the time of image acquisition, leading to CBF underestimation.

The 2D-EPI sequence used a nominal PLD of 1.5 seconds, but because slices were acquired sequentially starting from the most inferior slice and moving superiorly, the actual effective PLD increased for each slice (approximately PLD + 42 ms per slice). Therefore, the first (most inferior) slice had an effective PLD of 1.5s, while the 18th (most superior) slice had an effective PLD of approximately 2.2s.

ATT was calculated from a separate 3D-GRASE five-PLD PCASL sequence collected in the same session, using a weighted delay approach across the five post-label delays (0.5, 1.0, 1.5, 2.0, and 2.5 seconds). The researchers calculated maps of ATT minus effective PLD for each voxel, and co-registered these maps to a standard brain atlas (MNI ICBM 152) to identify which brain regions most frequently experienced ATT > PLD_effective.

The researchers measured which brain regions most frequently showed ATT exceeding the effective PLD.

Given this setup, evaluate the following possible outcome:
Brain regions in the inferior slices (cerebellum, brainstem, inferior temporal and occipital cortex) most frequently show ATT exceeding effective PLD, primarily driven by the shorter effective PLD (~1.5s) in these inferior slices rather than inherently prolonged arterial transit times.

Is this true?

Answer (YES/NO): NO